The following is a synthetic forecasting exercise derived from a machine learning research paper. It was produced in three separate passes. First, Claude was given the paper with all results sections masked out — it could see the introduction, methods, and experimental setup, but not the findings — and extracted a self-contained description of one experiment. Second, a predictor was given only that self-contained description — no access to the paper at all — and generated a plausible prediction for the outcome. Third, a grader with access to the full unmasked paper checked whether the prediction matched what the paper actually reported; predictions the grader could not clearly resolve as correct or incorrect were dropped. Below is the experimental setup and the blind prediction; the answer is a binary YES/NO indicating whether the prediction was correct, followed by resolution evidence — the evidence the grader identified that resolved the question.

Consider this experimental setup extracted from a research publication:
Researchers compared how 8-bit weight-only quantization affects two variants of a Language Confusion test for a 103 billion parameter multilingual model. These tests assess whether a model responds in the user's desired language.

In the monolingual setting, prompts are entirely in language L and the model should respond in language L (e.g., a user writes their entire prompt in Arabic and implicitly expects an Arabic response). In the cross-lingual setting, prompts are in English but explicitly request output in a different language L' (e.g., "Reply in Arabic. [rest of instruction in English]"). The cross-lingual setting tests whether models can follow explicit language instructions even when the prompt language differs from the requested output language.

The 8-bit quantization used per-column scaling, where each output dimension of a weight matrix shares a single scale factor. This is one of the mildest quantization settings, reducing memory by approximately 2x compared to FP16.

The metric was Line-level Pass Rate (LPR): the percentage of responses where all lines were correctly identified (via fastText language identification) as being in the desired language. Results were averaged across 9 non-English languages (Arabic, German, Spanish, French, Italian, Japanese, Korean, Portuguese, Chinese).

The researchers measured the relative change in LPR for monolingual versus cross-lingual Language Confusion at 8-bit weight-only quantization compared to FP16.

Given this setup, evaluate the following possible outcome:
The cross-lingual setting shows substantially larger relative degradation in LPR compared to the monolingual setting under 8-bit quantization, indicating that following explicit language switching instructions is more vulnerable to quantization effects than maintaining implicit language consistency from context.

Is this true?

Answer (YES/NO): NO